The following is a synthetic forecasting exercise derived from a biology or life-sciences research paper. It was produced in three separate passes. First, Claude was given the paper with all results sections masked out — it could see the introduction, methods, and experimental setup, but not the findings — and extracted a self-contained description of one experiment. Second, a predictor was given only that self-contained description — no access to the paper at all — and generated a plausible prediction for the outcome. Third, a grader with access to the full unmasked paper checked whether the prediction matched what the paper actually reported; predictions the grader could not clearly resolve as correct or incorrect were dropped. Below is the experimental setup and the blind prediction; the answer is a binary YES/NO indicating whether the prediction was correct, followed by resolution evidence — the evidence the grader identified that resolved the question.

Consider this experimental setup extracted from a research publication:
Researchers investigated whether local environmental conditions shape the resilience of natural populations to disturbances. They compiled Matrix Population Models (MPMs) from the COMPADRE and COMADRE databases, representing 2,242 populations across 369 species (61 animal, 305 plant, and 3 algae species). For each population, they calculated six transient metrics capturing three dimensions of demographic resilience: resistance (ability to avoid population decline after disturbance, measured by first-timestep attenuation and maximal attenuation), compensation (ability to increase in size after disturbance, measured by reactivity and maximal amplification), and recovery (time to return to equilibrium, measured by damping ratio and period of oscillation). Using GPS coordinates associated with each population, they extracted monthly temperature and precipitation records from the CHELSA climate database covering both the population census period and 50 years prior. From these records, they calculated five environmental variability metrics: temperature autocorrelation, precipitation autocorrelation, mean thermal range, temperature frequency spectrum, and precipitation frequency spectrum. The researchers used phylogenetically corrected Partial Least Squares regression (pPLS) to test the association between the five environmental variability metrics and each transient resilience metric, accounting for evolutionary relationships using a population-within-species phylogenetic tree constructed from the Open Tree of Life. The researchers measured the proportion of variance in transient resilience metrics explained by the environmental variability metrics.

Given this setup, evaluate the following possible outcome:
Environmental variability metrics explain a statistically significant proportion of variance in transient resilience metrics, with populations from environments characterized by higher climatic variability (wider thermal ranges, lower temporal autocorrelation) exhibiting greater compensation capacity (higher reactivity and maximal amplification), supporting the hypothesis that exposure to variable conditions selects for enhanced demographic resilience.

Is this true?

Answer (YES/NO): NO